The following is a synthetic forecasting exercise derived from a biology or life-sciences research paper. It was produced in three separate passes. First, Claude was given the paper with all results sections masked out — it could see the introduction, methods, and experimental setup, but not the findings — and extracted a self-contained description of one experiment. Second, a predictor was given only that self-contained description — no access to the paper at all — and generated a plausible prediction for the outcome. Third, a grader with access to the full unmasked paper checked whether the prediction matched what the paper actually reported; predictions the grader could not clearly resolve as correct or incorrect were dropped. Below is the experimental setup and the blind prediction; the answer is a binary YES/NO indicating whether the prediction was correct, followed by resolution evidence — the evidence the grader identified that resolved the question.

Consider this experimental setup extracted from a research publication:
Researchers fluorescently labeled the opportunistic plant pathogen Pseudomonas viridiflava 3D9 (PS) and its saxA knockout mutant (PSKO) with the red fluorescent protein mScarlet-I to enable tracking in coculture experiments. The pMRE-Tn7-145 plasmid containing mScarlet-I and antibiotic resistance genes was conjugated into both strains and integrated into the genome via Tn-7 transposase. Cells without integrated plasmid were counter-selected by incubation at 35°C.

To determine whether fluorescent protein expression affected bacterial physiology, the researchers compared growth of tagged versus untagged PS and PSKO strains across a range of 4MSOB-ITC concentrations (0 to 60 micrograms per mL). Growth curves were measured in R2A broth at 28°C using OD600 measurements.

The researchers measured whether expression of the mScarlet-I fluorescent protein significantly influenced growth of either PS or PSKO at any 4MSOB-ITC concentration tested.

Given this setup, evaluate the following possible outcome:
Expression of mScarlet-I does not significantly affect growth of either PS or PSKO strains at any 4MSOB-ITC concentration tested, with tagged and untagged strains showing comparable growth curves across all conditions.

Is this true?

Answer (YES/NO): YES